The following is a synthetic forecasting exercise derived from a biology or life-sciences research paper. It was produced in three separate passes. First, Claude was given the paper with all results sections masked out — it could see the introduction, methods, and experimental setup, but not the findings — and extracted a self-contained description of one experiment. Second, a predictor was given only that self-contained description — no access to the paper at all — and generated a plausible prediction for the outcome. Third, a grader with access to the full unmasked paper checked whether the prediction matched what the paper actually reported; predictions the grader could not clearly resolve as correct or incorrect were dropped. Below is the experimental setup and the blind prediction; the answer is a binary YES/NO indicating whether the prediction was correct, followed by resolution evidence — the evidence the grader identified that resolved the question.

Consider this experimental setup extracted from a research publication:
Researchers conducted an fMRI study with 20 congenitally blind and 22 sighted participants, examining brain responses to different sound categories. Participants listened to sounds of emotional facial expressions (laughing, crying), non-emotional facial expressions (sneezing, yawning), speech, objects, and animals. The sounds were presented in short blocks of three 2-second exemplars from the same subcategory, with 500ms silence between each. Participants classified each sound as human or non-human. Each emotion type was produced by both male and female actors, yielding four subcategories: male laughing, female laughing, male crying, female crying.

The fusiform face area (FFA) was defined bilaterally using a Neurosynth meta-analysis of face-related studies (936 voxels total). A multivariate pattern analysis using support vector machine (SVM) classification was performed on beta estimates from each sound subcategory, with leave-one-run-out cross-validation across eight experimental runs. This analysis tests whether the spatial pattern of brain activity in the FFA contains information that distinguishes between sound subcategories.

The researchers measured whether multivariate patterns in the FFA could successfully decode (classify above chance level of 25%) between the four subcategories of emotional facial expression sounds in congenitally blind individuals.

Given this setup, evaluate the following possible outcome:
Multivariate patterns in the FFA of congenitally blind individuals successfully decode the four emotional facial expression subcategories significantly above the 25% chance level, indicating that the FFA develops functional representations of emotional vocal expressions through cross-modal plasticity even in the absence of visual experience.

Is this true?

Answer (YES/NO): NO